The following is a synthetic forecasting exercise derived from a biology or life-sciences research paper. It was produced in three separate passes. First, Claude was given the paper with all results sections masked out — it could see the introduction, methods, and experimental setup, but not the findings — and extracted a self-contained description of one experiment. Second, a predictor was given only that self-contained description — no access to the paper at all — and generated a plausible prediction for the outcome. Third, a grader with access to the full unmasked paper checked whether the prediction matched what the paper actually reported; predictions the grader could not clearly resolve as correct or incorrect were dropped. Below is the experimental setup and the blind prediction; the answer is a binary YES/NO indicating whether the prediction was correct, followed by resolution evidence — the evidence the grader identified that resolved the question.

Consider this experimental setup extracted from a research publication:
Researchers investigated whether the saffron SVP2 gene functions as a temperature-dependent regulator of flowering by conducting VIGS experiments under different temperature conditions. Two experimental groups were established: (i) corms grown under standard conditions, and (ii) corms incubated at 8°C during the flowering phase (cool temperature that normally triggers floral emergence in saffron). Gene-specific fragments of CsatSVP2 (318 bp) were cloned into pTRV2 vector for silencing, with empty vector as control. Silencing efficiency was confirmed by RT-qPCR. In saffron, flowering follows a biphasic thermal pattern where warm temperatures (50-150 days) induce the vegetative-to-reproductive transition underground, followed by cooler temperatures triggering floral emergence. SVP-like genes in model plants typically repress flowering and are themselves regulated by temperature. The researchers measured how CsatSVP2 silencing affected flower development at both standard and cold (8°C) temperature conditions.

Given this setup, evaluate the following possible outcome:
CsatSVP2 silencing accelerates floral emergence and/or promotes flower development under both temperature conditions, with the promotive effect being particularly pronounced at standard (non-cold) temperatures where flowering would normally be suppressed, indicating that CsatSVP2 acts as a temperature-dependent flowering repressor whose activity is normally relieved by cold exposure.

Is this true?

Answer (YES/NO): NO